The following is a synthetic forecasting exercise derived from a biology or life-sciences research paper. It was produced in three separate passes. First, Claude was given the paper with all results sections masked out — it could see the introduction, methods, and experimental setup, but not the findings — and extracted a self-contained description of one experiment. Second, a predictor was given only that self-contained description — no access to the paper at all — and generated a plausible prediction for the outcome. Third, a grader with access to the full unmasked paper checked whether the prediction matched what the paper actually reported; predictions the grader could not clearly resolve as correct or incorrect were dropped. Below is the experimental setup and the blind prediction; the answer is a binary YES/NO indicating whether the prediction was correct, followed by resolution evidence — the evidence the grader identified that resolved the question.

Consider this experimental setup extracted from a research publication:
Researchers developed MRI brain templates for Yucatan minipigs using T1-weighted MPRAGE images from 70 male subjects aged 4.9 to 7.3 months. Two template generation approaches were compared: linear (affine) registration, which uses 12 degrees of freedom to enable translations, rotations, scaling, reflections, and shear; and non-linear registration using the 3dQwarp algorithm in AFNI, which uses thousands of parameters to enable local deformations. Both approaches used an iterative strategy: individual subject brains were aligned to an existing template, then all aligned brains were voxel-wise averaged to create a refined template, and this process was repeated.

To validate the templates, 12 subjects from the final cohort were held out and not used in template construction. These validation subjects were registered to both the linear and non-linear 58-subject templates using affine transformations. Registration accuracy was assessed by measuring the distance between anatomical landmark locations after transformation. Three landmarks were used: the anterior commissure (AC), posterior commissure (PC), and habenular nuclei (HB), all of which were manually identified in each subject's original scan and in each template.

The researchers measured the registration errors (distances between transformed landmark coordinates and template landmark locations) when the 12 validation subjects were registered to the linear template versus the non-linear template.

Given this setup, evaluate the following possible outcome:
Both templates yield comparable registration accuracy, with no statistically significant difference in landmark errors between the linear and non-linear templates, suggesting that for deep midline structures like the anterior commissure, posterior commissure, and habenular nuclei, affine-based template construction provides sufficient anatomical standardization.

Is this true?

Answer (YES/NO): YES